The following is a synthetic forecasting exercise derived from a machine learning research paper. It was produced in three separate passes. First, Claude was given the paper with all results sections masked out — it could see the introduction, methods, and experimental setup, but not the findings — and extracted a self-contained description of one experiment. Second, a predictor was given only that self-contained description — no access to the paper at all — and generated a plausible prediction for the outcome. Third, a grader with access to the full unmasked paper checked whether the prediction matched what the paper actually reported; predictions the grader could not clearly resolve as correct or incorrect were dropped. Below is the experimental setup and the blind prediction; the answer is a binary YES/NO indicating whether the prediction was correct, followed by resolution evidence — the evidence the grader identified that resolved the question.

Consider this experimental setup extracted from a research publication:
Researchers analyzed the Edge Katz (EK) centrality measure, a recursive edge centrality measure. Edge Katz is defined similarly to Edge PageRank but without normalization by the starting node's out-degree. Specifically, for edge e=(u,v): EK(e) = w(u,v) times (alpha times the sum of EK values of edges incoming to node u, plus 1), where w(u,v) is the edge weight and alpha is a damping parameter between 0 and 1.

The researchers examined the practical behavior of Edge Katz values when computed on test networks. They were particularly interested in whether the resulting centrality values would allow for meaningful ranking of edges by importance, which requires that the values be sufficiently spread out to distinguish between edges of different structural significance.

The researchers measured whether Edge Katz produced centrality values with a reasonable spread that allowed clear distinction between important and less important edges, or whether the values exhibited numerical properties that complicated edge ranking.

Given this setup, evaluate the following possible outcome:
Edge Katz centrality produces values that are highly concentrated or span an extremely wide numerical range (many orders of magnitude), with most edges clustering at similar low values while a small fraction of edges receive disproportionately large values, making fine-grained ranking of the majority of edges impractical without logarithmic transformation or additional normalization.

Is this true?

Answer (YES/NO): NO